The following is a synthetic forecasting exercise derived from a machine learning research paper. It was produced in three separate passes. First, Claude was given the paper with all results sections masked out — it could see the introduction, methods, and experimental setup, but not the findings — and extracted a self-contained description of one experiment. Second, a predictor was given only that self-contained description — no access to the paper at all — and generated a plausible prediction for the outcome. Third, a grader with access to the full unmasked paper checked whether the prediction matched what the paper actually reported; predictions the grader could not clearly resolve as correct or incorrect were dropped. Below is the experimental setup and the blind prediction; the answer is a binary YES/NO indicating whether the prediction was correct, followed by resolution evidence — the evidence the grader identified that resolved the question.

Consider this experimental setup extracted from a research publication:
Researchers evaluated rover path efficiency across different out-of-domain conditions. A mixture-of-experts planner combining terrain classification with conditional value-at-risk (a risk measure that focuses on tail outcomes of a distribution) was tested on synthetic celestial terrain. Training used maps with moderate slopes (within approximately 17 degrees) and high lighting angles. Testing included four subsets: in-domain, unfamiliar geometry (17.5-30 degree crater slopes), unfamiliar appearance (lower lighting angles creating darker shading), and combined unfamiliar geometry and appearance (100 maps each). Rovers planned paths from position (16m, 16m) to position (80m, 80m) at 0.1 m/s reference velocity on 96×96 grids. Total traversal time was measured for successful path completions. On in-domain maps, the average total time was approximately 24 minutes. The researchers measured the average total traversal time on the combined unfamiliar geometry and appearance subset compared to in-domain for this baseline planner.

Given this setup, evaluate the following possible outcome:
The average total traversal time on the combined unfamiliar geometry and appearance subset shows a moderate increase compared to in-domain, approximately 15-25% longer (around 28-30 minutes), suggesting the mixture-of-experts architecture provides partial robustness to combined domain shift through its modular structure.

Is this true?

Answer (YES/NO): NO